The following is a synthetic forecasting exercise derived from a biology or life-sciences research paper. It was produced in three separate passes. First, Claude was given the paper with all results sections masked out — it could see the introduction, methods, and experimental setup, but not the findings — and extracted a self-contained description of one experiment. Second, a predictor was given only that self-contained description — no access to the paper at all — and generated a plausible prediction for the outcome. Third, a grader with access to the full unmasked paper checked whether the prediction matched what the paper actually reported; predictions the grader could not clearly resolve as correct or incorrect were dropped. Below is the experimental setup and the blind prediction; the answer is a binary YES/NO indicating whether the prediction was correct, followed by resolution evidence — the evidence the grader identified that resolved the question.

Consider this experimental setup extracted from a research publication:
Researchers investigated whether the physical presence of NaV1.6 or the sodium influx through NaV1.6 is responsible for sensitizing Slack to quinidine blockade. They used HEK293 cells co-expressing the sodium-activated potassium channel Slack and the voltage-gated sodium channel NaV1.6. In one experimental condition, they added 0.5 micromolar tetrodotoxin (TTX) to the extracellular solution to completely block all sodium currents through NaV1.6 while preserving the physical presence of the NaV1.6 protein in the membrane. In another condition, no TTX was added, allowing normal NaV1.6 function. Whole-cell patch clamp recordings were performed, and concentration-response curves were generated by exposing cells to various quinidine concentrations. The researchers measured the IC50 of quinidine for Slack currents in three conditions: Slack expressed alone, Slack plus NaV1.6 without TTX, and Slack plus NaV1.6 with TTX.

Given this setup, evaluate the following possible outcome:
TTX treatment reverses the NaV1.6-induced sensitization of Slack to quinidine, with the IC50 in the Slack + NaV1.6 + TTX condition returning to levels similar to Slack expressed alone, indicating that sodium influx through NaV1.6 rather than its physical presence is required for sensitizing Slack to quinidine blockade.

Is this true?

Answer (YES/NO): NO